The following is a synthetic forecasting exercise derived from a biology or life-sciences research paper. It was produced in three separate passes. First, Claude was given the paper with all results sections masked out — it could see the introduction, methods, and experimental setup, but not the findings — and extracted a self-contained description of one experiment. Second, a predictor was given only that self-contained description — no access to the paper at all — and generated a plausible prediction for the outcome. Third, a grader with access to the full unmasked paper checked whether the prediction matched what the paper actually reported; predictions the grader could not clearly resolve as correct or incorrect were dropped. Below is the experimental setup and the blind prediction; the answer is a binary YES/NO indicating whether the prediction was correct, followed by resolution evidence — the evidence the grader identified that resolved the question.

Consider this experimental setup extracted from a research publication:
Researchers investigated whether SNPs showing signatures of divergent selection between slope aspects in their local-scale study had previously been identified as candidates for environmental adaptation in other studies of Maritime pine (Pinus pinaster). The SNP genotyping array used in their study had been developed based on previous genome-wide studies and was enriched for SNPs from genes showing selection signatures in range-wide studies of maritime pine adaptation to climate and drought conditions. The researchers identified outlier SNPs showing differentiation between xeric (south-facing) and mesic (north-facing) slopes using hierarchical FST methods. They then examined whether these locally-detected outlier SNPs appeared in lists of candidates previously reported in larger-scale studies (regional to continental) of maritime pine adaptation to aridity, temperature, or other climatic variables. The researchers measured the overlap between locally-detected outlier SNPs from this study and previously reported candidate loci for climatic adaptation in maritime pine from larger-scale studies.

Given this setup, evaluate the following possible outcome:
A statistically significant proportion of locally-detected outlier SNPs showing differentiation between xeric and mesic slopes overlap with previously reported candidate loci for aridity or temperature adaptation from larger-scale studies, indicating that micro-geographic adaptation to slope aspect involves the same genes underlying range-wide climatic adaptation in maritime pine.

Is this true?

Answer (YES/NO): NO